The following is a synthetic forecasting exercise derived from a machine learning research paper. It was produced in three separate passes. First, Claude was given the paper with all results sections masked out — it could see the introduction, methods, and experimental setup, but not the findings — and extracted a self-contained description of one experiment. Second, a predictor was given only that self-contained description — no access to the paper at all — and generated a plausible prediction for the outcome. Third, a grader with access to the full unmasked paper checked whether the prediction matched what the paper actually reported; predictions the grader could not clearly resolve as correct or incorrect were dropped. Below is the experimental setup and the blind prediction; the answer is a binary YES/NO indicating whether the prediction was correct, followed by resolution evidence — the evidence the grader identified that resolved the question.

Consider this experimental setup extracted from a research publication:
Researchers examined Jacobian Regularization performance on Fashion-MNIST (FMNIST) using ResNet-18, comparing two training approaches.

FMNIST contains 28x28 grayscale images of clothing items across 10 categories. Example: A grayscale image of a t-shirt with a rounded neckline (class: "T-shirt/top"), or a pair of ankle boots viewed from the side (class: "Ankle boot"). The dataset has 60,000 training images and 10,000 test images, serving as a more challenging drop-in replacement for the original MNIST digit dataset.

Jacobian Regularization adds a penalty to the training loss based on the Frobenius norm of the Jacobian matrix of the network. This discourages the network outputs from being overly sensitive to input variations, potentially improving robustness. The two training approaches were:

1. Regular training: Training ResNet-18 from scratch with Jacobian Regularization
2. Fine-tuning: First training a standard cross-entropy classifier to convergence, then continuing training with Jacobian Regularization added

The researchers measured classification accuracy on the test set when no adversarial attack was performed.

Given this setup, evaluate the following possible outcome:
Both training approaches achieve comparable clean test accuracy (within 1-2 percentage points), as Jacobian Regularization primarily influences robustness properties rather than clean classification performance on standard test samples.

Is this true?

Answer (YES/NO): YES